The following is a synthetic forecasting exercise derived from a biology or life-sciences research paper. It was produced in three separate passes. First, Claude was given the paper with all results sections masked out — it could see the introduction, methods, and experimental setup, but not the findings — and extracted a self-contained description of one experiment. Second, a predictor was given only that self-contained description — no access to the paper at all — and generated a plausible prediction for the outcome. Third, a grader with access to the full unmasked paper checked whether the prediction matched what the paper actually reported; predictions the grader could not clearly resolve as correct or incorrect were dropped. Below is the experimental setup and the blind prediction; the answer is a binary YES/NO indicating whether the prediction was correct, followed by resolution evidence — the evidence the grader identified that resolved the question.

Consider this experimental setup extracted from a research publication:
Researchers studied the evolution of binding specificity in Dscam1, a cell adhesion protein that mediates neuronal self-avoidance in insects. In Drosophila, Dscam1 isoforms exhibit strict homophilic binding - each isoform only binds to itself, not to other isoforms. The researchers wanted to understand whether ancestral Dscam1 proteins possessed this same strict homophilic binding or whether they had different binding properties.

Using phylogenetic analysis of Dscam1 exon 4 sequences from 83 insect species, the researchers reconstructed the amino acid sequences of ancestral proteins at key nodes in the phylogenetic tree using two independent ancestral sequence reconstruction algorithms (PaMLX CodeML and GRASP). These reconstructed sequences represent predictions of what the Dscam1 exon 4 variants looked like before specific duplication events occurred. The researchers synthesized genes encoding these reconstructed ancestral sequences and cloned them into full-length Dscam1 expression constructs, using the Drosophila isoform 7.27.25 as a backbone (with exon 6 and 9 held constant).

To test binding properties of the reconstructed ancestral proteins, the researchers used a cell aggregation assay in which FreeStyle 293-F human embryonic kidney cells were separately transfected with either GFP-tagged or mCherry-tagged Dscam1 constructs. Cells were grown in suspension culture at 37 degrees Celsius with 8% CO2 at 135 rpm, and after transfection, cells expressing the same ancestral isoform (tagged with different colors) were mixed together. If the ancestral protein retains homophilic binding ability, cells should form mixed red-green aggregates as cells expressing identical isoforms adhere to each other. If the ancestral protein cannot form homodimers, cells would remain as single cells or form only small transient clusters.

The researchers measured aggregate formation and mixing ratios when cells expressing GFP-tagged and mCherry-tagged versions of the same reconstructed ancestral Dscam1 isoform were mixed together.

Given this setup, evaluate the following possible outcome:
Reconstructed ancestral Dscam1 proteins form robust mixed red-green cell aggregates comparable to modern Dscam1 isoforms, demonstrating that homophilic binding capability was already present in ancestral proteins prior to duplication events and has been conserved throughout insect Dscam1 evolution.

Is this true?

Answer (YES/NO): YES